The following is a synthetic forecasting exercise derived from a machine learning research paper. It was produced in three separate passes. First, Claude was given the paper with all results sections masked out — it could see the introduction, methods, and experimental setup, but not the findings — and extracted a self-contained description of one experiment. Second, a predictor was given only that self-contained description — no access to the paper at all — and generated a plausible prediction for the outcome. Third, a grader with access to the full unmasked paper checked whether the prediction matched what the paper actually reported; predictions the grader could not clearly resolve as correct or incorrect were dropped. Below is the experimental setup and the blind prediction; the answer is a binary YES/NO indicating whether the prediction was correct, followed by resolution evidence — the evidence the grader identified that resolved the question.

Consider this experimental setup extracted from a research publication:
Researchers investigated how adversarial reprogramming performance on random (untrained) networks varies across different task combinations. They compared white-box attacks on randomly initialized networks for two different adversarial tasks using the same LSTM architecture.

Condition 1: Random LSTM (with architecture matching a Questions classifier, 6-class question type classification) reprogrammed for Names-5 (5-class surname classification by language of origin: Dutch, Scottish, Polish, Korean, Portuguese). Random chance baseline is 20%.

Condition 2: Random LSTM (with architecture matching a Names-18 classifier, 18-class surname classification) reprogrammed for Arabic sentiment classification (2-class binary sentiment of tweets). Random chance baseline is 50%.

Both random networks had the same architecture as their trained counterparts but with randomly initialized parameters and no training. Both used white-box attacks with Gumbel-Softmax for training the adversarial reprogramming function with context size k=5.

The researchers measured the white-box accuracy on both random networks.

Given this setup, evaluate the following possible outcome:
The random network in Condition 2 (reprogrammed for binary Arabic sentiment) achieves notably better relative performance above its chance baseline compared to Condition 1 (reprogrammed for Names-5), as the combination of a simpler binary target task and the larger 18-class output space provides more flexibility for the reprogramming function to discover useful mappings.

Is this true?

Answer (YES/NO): NO